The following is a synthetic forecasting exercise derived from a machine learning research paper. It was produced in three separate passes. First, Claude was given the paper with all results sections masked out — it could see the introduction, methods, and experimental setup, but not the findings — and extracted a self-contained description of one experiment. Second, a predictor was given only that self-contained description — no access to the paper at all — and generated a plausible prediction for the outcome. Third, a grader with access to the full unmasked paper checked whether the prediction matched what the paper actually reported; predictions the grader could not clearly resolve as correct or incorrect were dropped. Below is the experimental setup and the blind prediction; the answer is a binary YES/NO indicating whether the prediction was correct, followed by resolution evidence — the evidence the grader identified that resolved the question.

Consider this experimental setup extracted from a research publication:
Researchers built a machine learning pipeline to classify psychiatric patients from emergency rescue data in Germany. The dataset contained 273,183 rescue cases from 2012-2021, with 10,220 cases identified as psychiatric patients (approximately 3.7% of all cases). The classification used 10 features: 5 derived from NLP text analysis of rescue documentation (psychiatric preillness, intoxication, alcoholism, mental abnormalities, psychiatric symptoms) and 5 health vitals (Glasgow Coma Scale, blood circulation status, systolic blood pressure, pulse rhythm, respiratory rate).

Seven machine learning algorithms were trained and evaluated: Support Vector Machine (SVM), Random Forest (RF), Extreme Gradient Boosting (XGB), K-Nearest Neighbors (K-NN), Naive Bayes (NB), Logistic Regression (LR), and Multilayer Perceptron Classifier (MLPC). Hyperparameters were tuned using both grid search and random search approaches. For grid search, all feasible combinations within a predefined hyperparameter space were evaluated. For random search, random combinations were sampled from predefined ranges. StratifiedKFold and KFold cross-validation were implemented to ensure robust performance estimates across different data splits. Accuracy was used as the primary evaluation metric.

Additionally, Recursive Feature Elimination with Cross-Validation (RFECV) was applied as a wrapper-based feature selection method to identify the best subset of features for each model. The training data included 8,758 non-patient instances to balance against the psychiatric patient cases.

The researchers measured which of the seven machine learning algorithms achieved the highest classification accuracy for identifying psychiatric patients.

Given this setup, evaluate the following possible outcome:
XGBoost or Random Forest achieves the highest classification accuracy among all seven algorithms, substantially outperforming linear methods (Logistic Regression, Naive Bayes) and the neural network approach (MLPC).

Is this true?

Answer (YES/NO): NO